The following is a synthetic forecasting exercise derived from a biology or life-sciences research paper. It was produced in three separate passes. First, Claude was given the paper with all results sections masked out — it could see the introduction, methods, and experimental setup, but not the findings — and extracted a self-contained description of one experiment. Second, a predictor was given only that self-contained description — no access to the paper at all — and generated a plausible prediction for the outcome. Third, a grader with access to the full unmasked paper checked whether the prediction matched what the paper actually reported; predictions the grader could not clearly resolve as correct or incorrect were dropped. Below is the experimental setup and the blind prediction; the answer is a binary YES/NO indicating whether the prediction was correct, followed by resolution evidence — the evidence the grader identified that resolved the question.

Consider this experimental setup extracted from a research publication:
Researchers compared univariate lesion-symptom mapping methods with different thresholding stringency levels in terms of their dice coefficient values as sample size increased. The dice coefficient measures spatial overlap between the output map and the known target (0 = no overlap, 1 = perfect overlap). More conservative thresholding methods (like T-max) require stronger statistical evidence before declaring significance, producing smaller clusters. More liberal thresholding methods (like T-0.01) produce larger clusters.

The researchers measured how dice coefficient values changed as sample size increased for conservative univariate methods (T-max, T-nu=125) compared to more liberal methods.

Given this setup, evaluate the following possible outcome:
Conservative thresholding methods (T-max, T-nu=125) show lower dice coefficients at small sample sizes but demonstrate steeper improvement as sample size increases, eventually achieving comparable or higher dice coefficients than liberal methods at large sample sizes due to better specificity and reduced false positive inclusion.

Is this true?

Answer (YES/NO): NO